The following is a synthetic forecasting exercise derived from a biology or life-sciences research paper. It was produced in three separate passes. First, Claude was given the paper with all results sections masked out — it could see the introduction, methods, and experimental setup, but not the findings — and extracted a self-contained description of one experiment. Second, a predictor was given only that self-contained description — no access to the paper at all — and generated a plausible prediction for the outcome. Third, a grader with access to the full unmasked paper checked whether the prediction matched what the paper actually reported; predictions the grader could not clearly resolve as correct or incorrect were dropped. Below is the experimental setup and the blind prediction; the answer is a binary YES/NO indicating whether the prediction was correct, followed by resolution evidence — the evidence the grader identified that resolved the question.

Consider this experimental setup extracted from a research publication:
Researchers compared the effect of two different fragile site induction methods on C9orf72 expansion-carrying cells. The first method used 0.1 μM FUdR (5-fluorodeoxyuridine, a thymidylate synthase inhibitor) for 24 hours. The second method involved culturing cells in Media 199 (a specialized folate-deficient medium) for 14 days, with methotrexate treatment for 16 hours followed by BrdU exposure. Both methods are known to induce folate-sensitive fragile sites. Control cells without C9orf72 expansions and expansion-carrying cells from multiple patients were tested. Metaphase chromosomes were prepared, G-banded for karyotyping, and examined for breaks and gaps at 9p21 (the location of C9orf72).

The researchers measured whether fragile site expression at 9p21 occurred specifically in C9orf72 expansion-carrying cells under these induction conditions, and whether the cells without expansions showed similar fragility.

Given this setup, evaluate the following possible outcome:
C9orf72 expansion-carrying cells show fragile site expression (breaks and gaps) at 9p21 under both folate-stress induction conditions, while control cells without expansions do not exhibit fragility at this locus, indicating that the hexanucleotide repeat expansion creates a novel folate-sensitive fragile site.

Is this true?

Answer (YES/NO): YES